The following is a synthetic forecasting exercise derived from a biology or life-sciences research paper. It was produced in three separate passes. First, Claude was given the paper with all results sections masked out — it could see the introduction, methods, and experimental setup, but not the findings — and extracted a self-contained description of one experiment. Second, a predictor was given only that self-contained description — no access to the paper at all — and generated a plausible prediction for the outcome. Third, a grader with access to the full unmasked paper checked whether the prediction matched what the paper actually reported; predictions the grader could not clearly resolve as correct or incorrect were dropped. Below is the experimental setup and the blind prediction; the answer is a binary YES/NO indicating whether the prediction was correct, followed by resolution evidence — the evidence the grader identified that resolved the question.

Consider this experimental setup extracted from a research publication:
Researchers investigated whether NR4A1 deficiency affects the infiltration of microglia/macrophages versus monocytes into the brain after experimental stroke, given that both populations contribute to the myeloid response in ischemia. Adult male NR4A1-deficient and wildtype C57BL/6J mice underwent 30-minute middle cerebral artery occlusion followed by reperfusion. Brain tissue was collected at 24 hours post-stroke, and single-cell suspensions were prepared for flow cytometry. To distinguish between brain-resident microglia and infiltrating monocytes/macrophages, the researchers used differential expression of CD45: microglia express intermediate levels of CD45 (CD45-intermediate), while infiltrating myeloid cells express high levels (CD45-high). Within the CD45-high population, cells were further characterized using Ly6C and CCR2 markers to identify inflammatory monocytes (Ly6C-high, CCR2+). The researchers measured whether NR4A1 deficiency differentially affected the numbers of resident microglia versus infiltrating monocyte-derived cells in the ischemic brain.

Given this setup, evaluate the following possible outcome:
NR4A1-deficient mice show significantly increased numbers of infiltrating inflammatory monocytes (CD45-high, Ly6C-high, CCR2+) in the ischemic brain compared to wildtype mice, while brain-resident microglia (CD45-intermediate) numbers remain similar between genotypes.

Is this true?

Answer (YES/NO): NO